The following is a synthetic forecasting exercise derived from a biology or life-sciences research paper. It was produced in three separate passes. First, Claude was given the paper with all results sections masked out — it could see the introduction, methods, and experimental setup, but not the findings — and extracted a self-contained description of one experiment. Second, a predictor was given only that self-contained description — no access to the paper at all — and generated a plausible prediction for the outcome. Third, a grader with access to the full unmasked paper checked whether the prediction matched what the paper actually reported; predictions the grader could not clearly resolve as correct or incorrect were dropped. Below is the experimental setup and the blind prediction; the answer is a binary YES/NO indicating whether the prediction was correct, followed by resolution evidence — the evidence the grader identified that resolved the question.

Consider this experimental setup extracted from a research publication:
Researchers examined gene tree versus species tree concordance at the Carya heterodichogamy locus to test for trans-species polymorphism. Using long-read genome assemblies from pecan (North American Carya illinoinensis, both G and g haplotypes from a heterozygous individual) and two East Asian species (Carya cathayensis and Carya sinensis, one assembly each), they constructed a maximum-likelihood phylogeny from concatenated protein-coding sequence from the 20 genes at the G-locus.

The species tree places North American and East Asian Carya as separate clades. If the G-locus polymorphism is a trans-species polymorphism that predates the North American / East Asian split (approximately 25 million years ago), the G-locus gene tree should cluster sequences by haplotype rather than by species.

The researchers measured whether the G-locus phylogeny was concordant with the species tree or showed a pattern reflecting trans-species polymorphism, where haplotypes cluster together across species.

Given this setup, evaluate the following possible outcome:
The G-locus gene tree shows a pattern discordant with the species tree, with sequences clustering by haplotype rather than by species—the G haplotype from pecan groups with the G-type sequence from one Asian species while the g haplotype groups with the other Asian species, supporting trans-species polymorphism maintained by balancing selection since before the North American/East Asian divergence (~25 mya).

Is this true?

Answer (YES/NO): YES